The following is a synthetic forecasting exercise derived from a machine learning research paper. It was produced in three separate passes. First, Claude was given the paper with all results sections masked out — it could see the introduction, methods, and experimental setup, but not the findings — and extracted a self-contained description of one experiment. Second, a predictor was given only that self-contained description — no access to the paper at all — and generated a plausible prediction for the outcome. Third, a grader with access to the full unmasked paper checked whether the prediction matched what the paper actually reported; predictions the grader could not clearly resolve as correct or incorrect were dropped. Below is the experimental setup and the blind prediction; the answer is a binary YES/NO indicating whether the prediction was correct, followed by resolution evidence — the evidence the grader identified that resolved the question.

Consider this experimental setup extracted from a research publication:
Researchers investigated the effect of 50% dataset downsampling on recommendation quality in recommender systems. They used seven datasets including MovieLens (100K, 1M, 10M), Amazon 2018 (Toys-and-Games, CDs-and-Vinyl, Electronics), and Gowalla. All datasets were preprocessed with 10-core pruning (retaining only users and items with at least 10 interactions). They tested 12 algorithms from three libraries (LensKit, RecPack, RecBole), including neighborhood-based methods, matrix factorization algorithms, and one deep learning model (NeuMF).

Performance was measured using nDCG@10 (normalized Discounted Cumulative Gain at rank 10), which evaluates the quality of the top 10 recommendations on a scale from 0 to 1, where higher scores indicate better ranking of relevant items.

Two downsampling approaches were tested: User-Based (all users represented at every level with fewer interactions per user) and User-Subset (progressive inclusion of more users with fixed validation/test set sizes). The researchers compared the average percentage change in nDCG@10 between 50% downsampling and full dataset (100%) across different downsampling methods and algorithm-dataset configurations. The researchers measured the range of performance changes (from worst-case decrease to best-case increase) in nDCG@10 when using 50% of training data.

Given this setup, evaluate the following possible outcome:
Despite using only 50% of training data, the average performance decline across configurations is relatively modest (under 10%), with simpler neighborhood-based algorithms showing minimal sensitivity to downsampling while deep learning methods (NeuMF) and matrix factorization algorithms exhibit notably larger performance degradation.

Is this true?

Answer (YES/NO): NO